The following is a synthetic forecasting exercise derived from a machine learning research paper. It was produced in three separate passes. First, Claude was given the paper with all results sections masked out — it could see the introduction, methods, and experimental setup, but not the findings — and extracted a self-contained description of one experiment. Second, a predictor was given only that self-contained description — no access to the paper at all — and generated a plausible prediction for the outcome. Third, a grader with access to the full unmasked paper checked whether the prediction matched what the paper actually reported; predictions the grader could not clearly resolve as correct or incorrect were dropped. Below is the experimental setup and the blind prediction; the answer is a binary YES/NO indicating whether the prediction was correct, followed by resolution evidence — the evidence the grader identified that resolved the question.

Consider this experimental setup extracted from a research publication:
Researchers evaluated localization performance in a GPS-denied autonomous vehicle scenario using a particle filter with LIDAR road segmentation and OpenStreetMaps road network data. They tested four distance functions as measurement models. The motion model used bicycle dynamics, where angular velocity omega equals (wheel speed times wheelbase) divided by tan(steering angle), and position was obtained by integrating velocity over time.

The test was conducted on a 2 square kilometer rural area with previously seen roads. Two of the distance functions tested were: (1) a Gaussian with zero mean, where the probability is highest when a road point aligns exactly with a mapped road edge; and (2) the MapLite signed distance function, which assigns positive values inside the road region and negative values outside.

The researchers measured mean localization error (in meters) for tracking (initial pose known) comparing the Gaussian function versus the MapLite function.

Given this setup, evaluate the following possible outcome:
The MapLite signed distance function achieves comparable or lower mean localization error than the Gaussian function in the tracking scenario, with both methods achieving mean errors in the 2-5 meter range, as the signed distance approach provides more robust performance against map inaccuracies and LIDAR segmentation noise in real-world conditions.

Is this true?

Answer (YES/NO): NO